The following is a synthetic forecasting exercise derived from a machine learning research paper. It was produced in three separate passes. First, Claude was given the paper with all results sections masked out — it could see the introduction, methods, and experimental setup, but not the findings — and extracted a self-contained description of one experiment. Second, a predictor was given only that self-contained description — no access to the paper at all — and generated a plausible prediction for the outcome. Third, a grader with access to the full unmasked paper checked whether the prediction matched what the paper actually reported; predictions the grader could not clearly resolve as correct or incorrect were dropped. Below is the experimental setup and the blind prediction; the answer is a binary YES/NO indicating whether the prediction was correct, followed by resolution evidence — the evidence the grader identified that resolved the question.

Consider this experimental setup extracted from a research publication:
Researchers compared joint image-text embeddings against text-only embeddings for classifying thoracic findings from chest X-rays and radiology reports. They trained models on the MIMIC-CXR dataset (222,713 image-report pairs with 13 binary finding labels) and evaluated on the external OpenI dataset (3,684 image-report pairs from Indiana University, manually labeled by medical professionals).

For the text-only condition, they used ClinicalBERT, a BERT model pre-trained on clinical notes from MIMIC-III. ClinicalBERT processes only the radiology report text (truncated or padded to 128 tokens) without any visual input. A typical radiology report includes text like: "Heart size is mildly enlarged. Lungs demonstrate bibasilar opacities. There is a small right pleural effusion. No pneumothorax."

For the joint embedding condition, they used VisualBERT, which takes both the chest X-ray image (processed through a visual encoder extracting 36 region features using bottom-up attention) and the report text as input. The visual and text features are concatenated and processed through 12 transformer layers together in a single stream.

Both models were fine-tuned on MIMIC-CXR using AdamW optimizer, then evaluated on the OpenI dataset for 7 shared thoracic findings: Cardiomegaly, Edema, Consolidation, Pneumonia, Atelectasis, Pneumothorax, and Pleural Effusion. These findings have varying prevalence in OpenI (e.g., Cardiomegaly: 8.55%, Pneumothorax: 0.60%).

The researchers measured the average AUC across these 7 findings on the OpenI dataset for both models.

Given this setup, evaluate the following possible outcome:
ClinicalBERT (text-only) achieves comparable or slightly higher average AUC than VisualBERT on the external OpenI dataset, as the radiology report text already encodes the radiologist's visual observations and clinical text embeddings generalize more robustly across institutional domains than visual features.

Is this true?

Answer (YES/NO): NO